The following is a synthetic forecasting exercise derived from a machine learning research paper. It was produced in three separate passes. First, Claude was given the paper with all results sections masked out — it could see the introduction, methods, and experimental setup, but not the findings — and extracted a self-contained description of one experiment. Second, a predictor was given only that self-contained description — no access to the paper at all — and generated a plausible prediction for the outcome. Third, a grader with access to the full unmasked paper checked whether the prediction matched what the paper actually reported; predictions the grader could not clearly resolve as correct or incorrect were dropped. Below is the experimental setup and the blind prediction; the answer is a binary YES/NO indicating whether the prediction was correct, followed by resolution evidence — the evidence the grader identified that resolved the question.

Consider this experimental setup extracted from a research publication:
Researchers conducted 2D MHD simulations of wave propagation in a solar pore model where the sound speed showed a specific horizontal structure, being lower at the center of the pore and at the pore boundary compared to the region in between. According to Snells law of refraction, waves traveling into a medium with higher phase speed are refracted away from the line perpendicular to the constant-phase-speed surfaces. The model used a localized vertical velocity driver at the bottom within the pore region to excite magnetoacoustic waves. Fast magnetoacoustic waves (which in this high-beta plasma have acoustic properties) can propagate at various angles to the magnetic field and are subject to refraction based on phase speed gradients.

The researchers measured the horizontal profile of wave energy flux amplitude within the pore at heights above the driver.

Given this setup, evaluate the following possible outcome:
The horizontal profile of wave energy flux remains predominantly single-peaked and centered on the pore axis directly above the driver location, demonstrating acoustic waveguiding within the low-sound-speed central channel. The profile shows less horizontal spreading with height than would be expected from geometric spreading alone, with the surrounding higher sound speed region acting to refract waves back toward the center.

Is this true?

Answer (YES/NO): NO